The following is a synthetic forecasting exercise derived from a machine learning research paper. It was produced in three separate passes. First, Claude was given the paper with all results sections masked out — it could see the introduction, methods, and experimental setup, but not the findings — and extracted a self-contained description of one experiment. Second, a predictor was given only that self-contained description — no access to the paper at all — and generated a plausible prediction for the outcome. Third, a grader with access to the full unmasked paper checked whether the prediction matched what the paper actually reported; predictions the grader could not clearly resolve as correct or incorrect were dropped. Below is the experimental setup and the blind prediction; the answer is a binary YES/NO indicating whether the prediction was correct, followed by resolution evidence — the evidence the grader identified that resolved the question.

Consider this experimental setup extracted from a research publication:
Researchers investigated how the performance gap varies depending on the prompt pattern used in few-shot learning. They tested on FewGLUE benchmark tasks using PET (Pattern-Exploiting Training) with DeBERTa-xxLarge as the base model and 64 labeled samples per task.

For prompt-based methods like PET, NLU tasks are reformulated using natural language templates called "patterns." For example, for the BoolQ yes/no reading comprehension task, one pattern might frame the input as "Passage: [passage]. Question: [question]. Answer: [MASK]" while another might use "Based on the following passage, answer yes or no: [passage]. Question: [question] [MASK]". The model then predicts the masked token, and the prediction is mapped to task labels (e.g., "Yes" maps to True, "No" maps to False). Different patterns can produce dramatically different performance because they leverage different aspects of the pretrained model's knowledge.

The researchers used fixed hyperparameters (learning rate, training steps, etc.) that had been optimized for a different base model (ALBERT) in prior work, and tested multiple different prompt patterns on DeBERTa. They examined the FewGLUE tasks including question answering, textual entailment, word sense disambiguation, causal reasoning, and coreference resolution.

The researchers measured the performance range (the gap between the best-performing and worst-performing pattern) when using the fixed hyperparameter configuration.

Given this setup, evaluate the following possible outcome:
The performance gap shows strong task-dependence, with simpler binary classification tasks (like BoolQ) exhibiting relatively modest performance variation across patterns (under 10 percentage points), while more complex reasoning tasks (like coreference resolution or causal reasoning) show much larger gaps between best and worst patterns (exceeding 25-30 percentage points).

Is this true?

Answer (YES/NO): NO